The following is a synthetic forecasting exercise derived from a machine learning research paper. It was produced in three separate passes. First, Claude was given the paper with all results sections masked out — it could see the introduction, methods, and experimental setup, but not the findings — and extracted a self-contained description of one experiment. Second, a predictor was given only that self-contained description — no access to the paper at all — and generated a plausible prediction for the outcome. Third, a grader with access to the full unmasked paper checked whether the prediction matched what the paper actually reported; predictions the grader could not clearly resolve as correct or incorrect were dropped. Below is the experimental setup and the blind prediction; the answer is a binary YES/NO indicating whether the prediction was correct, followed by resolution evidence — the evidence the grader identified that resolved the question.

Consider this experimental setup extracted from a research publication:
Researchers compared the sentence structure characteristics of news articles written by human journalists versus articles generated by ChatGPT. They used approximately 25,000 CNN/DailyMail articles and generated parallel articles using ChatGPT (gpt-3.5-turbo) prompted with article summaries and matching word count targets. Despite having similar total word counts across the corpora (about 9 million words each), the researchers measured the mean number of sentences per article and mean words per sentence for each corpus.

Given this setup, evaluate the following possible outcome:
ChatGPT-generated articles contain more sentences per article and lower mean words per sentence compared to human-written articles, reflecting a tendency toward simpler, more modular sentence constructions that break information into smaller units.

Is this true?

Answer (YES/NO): NO